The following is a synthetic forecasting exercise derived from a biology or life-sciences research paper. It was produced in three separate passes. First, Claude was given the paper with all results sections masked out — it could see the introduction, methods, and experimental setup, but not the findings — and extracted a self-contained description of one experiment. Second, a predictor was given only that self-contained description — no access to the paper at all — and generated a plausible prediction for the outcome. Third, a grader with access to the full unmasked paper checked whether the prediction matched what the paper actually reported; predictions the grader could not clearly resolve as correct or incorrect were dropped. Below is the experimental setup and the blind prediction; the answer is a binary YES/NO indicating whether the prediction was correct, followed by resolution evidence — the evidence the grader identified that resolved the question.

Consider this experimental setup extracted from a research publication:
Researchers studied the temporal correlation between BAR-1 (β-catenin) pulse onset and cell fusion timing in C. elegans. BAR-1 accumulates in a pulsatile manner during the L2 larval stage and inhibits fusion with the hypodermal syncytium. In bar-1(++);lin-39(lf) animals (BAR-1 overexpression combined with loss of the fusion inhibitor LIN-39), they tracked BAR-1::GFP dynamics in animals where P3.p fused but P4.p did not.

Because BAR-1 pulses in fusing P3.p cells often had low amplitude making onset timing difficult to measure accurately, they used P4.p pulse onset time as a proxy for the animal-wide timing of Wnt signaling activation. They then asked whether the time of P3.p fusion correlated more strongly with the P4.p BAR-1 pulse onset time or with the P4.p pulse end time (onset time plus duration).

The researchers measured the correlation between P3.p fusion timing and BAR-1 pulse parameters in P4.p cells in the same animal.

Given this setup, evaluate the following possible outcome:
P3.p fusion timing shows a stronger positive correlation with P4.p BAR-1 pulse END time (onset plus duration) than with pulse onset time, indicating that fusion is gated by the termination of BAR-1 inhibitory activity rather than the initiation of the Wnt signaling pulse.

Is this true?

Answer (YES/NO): NO